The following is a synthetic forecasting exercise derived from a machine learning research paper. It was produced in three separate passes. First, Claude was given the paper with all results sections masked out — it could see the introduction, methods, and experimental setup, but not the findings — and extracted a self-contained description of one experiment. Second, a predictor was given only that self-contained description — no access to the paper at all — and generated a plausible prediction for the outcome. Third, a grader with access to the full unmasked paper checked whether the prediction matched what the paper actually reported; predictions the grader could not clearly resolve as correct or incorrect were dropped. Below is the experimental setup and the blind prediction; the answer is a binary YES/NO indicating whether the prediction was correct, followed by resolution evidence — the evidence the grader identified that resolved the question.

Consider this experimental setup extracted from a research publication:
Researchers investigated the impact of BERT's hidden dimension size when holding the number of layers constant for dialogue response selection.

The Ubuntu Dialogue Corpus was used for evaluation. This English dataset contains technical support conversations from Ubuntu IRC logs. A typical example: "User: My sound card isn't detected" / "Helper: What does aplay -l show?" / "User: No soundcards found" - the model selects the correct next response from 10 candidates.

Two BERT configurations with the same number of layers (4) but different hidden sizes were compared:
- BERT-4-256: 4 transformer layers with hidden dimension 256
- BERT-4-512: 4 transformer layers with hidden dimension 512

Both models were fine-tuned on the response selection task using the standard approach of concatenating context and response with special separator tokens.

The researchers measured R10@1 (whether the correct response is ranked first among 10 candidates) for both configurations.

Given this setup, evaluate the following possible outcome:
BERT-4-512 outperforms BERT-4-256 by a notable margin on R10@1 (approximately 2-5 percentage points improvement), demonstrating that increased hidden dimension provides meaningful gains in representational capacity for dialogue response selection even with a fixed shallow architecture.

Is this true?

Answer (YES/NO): YES